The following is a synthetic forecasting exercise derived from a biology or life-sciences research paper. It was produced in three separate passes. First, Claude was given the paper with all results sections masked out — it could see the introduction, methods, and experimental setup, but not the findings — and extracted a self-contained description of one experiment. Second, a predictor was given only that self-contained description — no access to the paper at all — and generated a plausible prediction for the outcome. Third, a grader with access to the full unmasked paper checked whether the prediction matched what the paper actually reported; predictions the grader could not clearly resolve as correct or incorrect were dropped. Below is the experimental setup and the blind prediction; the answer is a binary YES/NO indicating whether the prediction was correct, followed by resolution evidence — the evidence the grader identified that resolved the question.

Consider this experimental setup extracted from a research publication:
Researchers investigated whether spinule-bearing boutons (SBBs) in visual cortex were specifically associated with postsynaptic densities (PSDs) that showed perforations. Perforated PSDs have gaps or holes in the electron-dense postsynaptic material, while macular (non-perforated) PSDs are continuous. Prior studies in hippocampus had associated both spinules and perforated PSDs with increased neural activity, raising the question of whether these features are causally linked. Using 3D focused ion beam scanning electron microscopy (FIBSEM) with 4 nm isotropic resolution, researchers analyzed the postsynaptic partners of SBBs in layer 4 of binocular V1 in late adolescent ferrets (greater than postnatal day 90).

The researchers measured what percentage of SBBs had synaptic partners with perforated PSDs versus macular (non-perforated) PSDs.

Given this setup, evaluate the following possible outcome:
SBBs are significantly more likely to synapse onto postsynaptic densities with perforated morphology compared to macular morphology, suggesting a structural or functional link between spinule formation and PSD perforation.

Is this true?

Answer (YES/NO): NO